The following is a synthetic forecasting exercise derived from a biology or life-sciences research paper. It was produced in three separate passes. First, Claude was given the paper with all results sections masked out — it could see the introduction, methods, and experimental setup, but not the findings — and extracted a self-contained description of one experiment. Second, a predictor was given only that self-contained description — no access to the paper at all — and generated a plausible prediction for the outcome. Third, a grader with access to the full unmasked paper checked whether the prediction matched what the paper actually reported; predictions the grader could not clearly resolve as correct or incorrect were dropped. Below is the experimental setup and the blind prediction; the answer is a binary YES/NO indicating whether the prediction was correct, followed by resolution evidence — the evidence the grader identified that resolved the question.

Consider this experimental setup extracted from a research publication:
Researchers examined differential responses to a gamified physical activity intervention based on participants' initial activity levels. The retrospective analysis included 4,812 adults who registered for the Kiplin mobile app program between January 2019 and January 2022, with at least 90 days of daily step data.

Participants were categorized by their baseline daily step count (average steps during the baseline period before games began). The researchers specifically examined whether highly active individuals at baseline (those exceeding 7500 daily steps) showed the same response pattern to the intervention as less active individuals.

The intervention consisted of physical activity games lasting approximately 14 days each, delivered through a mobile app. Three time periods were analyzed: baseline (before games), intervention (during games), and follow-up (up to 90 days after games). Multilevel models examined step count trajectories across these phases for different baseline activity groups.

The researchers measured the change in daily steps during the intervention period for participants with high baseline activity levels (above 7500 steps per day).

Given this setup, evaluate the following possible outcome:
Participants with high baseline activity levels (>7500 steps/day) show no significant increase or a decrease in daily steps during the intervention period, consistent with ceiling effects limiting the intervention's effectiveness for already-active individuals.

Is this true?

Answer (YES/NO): YES